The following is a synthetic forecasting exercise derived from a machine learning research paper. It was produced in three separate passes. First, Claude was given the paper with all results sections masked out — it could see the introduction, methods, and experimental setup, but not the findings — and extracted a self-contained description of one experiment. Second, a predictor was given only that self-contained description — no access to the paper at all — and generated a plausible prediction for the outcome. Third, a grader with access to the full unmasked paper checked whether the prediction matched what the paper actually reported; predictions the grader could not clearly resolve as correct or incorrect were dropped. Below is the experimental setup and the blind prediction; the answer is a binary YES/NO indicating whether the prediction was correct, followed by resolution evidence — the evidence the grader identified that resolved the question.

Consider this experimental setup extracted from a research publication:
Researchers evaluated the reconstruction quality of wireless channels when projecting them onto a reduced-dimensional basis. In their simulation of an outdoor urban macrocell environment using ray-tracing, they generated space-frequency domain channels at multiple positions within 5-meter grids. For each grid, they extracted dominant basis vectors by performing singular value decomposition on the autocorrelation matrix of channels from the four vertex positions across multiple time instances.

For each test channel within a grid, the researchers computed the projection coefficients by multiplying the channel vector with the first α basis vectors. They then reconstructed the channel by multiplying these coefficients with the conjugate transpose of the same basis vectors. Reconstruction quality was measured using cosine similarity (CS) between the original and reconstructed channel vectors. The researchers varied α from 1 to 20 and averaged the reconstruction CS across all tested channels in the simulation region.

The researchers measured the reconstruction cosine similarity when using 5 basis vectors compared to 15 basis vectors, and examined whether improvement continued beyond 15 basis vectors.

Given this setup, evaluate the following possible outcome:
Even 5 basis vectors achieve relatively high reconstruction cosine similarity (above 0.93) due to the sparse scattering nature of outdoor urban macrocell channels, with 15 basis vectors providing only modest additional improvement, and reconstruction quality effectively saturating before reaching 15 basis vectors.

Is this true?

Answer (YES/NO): NO